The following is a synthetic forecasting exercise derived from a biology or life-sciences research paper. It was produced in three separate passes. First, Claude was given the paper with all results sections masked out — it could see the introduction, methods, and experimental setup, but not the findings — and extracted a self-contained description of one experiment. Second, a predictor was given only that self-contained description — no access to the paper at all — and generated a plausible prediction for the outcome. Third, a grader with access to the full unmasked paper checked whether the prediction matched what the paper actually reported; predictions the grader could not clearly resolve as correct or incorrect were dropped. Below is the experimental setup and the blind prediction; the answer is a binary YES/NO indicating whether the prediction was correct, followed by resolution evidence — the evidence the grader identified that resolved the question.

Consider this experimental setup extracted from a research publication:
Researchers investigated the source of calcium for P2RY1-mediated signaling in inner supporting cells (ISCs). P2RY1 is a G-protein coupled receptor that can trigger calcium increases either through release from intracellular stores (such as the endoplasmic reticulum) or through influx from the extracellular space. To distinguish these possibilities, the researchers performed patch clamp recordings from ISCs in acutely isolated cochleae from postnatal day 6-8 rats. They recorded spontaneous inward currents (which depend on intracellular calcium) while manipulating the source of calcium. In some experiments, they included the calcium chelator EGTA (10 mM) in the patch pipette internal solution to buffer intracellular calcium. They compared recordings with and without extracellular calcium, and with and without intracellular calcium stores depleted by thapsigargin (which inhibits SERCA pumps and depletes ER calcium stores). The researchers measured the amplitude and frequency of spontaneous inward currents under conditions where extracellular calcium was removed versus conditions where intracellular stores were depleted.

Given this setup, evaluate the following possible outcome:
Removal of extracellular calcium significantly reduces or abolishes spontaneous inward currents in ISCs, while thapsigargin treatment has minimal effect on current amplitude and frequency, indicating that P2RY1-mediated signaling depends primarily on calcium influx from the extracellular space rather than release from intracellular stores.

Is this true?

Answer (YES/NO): NO